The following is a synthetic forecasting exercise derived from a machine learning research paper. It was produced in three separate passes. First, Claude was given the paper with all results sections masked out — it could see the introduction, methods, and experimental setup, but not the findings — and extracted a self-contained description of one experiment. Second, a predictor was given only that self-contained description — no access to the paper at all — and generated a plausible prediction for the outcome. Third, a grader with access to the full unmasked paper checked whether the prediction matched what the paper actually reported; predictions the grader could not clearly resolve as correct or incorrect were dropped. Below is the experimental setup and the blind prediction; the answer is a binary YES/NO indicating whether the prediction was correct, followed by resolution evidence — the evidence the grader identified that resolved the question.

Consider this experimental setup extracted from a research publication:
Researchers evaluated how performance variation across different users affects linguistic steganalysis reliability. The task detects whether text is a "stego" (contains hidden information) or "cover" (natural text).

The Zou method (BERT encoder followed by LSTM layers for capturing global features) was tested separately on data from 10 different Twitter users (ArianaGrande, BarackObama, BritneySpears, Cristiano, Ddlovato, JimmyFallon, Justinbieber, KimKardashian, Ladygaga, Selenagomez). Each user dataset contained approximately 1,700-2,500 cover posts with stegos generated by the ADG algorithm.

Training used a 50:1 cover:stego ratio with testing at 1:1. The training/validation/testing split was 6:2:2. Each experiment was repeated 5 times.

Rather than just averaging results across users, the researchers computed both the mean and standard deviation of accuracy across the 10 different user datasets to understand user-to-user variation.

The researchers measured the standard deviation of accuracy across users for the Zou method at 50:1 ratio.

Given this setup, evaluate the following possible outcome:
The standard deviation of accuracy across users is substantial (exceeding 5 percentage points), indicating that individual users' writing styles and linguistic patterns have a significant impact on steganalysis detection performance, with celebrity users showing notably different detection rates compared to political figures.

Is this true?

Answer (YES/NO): NO